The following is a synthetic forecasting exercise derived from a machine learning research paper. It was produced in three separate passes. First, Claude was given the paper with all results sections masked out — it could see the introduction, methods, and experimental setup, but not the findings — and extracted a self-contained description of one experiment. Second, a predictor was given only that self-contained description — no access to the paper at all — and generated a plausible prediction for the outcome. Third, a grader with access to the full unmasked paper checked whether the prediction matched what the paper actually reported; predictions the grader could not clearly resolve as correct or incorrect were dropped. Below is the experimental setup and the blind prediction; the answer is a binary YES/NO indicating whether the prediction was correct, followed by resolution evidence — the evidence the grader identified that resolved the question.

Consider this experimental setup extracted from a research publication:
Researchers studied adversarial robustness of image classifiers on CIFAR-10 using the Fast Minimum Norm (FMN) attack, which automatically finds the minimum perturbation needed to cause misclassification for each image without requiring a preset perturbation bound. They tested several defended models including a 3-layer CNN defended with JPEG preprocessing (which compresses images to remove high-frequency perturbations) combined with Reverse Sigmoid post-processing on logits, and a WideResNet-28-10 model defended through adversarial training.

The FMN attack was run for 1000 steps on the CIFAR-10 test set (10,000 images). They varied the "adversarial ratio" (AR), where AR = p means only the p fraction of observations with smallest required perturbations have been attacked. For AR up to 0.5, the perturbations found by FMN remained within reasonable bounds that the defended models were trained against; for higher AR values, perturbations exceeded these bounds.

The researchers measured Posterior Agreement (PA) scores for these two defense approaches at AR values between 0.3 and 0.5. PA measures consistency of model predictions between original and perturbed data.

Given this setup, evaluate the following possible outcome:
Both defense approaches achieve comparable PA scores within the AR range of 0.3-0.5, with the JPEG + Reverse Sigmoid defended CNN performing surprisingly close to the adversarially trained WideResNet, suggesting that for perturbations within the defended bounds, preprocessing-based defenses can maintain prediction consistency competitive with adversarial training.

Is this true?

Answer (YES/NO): NO